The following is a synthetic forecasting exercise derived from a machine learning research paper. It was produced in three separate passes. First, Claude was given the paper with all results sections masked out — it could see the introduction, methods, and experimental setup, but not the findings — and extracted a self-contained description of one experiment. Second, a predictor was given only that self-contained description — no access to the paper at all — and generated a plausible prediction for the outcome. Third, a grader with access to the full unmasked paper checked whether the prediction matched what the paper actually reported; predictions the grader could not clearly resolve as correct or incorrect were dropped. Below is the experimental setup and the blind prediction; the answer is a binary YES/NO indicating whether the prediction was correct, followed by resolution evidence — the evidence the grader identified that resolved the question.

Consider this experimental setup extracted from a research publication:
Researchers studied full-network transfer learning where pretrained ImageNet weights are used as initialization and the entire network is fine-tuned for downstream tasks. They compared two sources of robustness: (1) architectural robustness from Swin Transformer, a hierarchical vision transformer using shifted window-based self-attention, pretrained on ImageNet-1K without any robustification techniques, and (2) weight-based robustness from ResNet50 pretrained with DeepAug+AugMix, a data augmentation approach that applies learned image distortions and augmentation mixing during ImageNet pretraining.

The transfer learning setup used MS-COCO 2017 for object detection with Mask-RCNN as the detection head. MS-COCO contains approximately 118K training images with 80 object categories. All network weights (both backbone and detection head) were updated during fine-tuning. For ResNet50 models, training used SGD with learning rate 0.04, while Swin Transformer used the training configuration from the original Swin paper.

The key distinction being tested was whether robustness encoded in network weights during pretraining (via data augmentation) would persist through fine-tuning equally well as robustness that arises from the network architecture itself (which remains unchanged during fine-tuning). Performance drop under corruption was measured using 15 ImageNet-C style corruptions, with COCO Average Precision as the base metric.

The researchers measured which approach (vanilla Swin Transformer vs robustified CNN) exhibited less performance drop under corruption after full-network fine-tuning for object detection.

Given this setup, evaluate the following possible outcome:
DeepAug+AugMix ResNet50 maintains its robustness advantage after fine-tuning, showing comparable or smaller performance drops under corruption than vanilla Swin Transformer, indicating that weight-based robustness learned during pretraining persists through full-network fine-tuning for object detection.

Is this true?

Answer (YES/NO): NO